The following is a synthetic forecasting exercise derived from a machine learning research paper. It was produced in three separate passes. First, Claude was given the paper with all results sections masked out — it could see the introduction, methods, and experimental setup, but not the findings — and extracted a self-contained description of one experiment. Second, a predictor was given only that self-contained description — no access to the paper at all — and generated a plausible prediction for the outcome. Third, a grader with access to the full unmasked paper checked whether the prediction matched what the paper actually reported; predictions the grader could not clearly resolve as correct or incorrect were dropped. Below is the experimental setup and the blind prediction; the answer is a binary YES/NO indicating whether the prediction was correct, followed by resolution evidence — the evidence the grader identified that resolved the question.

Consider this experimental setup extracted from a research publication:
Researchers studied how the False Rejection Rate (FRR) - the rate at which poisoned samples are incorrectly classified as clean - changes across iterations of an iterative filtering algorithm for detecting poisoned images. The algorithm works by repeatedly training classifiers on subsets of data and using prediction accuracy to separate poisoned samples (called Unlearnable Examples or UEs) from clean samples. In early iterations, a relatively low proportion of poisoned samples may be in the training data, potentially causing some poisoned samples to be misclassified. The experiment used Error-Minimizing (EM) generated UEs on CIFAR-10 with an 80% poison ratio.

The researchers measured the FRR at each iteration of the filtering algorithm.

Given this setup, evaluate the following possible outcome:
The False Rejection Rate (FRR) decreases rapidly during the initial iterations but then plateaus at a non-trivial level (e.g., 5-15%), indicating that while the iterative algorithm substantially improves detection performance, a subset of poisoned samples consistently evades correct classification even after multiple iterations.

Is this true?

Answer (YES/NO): NO